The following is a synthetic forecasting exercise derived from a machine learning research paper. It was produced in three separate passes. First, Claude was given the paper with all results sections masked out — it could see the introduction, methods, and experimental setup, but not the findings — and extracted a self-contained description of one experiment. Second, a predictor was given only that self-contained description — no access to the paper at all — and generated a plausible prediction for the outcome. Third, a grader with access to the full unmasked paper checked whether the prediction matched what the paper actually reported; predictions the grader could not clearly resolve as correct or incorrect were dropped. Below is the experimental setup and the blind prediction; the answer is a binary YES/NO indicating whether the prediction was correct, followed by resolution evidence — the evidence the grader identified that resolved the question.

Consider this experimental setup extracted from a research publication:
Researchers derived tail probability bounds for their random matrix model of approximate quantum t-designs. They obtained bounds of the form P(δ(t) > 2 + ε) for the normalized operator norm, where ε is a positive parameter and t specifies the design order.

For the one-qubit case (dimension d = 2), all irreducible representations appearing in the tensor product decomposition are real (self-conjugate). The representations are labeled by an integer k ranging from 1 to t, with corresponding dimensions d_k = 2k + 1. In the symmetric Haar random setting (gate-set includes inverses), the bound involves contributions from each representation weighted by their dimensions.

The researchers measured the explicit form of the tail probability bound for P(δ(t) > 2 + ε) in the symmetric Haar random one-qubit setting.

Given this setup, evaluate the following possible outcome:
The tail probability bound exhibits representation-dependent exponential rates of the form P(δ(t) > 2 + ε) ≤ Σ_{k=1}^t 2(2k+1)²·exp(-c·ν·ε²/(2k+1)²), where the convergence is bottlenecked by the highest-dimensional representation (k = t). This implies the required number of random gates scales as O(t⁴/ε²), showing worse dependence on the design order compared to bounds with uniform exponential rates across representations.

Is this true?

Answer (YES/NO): NO